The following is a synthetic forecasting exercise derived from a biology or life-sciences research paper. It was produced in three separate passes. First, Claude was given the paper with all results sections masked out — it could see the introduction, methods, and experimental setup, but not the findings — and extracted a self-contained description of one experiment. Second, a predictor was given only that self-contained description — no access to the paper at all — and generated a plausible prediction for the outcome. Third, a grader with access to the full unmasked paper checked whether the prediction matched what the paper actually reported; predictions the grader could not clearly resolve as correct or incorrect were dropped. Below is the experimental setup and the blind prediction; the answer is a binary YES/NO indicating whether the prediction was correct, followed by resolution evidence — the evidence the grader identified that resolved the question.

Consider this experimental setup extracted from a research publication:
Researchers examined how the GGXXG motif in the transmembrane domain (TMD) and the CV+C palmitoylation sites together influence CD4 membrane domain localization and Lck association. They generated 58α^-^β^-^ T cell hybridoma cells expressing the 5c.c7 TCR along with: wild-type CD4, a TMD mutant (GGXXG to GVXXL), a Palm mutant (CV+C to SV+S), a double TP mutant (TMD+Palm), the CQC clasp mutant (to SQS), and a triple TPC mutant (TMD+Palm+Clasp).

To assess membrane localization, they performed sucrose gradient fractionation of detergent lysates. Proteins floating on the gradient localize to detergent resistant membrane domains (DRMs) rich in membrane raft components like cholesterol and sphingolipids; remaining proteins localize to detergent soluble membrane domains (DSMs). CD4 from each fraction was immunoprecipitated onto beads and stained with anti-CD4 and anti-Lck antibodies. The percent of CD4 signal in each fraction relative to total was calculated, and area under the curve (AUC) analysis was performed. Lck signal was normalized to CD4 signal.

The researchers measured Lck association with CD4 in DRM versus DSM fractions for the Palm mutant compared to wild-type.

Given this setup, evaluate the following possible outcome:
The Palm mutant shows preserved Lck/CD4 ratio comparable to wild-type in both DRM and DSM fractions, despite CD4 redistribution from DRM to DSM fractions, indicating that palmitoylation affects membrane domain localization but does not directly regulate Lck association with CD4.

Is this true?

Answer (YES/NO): NO